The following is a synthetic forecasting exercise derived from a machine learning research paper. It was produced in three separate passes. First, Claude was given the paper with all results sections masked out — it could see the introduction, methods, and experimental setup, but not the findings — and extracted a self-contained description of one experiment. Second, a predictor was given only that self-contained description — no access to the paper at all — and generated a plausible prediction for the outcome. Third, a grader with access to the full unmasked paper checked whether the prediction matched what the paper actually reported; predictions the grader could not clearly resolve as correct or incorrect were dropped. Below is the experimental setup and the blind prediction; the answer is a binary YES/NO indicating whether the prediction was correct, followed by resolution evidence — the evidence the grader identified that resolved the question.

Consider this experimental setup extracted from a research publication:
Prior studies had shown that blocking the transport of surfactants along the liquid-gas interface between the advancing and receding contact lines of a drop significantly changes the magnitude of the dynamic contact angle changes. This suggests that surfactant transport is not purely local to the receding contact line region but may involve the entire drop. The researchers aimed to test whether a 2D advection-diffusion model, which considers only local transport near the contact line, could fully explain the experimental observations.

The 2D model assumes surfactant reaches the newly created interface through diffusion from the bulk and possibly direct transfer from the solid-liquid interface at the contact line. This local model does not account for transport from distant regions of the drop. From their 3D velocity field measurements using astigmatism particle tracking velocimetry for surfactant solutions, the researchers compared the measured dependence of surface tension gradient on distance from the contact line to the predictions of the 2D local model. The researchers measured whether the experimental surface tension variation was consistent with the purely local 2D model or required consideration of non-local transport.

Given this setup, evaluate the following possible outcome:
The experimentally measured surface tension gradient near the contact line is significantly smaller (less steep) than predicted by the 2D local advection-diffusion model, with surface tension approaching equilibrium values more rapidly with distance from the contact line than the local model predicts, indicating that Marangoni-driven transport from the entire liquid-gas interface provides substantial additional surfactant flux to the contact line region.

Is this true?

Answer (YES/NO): NO